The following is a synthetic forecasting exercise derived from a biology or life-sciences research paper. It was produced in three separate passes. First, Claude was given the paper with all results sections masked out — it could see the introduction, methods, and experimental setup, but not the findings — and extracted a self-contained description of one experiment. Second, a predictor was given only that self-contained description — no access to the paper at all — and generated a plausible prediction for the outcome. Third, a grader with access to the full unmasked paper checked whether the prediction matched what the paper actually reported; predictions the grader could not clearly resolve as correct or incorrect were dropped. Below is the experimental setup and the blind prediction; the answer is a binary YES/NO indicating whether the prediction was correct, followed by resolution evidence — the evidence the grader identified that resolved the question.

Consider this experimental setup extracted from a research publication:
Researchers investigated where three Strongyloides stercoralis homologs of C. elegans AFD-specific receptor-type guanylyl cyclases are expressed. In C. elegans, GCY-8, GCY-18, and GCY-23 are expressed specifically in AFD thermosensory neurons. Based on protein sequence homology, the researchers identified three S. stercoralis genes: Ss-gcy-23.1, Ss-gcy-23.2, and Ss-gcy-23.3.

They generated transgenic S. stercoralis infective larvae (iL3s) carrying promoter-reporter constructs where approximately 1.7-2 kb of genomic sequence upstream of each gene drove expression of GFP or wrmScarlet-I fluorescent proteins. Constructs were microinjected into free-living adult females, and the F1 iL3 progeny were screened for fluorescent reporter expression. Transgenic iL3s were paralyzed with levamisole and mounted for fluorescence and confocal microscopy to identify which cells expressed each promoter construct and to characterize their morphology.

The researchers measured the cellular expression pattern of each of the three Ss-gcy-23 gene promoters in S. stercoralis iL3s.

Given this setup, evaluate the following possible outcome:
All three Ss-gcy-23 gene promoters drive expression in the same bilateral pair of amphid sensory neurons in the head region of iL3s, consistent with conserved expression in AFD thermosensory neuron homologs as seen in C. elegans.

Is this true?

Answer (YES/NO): YES